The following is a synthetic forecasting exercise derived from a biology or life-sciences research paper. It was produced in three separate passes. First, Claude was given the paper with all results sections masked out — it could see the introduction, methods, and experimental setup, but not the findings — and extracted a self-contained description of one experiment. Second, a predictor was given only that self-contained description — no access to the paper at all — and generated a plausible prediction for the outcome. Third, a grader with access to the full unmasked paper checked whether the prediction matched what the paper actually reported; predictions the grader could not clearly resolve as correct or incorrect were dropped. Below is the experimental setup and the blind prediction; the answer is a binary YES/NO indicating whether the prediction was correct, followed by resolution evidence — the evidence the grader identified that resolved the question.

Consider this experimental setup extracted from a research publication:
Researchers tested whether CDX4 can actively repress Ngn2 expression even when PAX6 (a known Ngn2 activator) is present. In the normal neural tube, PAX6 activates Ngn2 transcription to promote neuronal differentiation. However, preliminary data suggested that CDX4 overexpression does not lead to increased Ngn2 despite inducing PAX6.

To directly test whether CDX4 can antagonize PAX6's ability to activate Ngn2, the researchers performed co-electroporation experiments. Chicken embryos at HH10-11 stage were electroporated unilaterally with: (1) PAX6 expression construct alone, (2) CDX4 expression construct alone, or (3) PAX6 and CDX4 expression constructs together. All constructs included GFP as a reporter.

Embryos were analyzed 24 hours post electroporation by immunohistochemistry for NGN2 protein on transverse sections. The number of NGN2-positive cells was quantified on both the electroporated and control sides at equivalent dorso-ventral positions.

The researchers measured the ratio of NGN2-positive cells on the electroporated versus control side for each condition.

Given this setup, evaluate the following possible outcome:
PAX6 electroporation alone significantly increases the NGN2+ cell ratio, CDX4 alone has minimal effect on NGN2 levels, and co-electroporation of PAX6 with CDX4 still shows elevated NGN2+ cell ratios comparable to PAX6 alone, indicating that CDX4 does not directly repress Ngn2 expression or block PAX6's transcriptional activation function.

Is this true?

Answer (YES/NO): NO